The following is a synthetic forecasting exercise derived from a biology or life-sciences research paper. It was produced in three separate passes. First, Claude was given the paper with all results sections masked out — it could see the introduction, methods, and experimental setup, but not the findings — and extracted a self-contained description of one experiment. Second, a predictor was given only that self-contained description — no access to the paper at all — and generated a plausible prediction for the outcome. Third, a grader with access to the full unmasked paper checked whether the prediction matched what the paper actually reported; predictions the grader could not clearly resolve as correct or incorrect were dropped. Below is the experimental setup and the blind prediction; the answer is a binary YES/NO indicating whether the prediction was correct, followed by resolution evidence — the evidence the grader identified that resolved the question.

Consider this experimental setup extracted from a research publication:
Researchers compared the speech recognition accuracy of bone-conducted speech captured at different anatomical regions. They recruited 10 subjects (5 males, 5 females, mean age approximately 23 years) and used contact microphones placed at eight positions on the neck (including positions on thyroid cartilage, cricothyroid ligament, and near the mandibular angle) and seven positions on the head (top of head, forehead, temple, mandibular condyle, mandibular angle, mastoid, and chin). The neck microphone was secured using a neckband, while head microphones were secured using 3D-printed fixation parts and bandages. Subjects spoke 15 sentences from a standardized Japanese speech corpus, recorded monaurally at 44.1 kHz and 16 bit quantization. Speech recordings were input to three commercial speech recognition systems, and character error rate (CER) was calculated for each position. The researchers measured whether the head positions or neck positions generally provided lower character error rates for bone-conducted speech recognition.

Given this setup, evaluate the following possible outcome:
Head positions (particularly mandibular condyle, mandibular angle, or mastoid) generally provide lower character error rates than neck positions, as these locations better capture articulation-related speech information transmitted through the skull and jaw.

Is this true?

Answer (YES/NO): NO